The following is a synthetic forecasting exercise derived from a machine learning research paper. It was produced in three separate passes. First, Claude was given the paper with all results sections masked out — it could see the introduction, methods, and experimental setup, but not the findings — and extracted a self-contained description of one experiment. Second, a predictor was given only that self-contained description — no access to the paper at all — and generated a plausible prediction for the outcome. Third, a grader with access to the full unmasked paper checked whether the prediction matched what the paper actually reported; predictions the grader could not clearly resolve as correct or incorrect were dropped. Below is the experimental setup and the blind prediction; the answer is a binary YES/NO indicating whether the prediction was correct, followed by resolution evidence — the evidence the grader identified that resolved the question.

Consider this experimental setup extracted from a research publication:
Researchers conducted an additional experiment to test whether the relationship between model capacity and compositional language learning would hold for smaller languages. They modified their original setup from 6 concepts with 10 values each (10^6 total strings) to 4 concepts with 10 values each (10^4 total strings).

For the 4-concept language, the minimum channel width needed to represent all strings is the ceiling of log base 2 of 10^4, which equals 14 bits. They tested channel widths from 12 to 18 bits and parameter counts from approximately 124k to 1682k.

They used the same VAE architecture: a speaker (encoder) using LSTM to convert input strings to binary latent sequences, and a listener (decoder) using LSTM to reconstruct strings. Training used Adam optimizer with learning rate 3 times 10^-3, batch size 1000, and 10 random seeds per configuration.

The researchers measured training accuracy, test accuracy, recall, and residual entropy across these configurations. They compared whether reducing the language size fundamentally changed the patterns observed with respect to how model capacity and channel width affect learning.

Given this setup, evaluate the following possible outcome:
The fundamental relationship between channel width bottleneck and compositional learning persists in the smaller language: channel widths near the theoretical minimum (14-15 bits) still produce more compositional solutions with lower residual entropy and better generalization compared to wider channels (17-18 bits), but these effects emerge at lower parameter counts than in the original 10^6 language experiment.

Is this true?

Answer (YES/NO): NO